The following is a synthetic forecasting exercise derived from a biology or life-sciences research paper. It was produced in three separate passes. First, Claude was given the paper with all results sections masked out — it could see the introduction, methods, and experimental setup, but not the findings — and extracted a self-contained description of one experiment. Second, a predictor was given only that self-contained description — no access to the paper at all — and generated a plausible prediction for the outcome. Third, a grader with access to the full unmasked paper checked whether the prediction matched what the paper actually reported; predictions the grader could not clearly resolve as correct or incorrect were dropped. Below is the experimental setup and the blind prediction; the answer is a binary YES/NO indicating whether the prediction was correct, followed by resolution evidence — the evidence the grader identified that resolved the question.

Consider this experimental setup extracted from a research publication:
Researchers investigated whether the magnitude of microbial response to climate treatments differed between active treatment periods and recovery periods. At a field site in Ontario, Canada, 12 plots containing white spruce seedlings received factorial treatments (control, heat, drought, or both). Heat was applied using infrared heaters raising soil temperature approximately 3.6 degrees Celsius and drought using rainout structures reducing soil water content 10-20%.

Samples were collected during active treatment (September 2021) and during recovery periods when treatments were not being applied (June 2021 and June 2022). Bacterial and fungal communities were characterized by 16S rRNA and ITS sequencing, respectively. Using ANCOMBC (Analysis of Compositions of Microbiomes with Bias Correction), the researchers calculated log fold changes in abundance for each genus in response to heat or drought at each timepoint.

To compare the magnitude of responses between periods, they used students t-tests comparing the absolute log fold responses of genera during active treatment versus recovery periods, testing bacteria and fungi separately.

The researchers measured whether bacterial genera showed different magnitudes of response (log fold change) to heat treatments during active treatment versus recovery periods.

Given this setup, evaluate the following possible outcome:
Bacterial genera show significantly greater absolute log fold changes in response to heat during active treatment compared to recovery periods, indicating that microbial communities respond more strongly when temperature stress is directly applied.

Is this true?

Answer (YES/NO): NO